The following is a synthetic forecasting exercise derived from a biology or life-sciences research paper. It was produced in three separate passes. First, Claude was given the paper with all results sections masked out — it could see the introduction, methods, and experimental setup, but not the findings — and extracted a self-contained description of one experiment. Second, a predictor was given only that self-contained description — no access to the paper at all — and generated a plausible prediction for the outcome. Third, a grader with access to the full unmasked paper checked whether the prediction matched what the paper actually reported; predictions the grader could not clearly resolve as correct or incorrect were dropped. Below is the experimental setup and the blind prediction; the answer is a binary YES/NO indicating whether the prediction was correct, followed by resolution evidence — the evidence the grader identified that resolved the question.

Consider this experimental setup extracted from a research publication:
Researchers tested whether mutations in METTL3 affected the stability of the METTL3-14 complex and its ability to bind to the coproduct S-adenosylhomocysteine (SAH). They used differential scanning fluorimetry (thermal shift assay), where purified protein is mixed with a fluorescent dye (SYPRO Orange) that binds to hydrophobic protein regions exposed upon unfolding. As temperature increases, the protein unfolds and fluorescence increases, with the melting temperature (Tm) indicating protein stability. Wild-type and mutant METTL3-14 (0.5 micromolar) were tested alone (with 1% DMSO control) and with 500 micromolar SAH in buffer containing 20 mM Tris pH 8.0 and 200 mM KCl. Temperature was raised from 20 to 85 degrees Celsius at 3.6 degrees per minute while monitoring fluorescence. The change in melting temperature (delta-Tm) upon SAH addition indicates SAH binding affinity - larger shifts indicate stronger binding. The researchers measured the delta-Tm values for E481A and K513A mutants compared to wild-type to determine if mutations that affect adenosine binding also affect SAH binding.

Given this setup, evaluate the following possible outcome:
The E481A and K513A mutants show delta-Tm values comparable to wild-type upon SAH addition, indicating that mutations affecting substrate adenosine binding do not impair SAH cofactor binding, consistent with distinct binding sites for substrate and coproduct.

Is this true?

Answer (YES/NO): YES